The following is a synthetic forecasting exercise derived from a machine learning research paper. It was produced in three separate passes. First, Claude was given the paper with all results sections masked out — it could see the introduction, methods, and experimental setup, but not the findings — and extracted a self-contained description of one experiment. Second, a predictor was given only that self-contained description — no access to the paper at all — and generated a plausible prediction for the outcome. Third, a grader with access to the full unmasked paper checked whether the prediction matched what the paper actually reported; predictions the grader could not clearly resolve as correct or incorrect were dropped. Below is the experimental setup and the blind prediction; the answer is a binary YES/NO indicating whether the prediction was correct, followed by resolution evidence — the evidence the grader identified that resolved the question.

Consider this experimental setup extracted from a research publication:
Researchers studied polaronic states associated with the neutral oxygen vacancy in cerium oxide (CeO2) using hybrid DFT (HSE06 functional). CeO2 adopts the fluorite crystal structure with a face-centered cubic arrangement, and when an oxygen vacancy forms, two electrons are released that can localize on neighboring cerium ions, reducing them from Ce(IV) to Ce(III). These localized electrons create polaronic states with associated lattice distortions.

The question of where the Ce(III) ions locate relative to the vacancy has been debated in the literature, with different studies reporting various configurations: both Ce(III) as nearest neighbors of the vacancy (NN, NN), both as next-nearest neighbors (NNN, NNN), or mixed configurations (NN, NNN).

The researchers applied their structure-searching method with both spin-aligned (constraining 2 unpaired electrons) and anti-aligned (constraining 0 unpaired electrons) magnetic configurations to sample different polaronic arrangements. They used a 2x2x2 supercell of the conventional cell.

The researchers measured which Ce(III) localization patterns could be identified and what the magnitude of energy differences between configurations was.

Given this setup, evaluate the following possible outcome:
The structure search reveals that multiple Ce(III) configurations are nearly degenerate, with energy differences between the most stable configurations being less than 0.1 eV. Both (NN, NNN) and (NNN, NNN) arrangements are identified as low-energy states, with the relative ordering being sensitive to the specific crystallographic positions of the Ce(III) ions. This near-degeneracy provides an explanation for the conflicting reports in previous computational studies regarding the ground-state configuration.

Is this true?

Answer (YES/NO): YES